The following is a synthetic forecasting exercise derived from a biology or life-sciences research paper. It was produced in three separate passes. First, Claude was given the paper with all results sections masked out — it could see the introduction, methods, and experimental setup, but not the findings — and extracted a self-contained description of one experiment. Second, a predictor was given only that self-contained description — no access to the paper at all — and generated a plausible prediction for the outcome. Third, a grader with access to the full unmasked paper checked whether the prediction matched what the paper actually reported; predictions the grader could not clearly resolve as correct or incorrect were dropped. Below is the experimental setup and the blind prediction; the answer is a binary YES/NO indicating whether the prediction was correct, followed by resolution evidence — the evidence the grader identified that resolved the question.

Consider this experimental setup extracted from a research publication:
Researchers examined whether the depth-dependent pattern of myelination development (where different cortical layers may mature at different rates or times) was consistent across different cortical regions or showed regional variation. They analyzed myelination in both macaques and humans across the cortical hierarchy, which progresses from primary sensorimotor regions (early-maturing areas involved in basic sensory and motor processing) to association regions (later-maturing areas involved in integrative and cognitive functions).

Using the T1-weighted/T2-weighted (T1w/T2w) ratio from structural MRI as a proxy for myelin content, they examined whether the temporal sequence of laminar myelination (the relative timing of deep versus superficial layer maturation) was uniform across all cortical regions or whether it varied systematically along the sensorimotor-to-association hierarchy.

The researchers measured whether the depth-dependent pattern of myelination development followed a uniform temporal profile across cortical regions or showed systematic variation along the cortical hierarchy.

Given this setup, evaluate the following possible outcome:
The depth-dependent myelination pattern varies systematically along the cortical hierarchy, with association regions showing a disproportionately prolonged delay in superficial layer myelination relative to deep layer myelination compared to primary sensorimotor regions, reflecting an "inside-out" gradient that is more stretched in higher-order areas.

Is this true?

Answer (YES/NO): NO